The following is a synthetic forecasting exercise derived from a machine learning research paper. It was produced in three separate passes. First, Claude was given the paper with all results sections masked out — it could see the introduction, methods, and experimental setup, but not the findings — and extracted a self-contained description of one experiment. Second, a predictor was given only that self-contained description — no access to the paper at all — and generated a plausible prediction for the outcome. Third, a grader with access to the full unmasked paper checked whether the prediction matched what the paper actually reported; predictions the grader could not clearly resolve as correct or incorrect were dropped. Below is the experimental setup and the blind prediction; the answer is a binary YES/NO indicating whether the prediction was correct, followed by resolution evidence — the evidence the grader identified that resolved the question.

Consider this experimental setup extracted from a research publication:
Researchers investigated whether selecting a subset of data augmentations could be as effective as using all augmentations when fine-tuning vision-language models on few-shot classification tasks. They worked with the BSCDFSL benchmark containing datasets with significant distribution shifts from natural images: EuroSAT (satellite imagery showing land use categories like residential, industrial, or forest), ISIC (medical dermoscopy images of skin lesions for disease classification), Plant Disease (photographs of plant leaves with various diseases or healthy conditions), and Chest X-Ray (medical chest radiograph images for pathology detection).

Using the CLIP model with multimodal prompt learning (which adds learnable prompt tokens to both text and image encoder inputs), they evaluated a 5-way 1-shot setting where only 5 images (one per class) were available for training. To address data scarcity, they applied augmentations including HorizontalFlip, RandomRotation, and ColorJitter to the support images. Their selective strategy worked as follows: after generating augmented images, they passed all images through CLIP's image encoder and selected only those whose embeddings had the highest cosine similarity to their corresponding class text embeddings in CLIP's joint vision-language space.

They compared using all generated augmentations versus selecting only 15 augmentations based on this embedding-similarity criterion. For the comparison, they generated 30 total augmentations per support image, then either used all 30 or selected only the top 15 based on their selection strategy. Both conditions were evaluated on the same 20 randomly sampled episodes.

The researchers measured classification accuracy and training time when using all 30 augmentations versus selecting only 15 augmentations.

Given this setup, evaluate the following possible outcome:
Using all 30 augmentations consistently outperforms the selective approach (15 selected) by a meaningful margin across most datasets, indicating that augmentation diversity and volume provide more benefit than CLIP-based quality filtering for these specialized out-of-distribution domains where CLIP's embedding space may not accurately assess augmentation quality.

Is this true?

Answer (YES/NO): NO